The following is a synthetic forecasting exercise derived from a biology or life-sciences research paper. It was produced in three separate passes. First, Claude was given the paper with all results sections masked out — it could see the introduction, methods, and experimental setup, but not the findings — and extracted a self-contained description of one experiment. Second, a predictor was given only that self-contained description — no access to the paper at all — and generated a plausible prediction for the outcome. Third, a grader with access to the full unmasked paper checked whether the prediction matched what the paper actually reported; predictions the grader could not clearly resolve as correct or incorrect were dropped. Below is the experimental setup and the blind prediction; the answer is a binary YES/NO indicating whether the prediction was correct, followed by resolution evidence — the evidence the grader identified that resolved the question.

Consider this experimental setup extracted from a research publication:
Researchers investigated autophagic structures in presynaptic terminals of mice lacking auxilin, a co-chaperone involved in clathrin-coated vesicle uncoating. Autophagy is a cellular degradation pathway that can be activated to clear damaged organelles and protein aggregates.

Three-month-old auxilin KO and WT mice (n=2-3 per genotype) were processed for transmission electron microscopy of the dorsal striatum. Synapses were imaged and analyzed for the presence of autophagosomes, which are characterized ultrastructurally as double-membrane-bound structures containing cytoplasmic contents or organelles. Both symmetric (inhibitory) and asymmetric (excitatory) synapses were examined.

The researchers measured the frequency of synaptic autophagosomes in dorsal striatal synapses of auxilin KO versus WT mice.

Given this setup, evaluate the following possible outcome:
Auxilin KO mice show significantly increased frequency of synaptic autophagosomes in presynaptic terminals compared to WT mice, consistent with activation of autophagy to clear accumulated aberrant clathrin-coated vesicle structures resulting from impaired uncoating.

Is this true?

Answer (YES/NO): YES